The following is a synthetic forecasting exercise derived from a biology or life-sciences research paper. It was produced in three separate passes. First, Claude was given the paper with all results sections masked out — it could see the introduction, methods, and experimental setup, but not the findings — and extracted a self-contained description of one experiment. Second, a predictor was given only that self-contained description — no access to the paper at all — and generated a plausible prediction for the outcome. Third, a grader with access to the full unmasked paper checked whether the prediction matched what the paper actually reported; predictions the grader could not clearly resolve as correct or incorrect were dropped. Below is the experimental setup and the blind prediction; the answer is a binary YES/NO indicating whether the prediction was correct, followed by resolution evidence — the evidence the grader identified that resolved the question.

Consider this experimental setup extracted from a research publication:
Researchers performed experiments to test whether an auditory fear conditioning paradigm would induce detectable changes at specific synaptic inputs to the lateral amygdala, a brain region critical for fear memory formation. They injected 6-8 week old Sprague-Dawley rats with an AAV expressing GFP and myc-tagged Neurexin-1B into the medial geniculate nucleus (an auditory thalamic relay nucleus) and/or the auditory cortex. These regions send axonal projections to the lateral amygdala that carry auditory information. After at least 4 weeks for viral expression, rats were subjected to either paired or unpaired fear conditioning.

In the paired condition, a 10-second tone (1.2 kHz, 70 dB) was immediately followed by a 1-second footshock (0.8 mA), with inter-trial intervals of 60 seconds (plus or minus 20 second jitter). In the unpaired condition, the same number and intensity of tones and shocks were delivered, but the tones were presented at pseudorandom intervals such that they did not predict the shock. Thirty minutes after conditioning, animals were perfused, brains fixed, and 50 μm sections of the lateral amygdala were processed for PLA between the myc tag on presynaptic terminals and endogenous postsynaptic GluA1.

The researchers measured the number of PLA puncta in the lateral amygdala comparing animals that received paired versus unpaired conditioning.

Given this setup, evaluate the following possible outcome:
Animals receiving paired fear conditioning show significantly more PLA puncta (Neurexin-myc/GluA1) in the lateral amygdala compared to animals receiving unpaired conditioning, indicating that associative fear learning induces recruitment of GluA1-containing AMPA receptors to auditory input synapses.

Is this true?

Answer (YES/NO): YES